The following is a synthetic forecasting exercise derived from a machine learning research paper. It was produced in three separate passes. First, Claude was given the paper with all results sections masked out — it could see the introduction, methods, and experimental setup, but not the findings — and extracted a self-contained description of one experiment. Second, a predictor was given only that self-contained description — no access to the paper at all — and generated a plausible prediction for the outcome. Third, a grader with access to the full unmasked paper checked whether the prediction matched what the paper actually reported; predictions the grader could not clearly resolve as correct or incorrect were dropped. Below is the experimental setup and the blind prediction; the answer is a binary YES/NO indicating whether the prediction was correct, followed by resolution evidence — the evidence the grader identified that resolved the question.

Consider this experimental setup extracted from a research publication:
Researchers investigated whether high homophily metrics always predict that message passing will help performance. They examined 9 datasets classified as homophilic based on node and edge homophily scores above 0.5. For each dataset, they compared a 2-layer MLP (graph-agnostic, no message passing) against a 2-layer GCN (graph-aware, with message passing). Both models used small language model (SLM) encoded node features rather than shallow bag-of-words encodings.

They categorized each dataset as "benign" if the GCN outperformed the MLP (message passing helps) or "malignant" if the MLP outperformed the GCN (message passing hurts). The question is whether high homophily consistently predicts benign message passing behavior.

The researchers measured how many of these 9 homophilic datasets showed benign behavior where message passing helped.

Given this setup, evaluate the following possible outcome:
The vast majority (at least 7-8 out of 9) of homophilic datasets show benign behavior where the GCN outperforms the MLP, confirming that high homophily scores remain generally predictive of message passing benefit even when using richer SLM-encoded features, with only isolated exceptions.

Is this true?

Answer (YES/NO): NO